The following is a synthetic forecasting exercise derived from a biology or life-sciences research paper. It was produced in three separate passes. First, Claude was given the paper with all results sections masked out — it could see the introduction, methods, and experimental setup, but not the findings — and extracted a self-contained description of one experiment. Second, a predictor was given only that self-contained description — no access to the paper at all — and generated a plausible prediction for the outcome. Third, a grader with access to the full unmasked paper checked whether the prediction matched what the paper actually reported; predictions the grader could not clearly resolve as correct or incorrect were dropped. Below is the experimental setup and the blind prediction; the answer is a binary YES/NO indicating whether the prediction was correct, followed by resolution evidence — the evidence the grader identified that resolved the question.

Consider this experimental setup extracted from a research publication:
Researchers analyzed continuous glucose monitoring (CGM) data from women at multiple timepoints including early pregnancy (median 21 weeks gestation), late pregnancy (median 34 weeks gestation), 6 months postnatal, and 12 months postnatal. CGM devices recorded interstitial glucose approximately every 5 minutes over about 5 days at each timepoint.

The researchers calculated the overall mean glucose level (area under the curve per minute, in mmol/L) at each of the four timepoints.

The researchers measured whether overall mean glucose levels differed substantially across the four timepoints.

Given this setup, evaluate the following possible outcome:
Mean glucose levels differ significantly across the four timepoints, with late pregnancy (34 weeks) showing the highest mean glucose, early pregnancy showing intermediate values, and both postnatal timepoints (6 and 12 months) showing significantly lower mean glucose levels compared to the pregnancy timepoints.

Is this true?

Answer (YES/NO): NO